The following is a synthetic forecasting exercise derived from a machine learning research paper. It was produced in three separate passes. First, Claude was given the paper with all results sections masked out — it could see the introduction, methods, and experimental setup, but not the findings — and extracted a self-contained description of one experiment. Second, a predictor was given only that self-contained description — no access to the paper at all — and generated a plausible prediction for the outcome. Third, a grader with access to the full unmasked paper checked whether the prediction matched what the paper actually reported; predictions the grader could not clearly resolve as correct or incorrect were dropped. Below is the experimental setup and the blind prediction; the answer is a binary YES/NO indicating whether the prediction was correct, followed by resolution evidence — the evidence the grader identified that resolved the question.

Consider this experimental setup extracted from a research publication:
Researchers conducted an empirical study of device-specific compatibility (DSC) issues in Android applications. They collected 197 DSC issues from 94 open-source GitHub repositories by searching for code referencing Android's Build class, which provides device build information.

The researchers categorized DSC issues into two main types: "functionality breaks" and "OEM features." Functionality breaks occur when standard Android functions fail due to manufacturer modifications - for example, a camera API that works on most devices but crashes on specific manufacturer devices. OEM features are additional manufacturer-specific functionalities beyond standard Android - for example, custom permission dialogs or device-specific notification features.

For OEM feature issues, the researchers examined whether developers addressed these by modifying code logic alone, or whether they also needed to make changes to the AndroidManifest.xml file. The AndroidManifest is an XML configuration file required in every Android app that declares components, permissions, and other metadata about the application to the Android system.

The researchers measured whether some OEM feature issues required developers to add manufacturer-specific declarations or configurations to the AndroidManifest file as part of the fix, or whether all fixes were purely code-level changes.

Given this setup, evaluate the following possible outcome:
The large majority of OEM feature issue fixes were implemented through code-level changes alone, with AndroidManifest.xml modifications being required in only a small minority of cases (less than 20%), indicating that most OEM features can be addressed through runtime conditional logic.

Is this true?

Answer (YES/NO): YES